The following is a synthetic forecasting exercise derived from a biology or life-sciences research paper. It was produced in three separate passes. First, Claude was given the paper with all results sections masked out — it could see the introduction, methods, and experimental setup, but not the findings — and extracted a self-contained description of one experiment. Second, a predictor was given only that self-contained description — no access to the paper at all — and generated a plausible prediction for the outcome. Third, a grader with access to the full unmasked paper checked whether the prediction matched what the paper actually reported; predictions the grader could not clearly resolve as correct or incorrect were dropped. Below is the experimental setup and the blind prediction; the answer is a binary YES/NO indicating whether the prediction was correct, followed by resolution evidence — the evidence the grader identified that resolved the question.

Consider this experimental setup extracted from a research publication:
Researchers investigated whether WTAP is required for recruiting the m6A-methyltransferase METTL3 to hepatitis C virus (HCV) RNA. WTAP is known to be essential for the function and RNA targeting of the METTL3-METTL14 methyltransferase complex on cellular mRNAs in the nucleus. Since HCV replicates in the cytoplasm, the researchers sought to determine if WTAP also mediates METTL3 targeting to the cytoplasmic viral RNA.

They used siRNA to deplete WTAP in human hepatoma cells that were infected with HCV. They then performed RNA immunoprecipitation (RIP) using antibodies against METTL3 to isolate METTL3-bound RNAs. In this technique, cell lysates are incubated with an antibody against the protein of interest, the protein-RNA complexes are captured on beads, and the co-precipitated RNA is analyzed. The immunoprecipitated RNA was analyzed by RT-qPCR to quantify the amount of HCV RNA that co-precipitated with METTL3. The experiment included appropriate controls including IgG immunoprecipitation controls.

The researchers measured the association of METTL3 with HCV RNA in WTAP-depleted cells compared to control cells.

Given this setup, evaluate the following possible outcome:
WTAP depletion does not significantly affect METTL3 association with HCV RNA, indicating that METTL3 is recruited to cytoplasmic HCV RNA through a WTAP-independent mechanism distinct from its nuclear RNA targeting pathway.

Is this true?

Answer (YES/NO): NO